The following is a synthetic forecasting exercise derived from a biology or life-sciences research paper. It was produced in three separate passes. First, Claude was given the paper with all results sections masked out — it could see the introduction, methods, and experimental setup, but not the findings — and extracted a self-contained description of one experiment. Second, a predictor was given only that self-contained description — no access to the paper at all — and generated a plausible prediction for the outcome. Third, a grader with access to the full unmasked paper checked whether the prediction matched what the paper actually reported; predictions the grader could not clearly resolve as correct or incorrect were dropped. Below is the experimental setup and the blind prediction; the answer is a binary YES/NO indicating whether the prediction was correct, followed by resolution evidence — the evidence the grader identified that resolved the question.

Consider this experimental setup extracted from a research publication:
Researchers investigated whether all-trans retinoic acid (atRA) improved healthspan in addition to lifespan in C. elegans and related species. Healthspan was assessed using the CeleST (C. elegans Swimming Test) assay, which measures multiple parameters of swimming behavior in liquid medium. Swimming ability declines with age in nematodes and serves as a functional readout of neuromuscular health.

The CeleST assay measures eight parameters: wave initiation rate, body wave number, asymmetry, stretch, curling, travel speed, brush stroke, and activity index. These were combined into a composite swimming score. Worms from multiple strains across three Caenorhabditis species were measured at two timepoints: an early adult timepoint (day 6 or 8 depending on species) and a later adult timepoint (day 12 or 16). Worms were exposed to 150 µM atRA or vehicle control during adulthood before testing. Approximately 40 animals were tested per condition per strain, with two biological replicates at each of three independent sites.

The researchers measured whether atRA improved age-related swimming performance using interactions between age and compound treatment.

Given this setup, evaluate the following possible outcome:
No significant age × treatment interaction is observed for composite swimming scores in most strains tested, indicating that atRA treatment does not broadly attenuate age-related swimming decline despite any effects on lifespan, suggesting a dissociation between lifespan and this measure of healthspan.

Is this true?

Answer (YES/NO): NO